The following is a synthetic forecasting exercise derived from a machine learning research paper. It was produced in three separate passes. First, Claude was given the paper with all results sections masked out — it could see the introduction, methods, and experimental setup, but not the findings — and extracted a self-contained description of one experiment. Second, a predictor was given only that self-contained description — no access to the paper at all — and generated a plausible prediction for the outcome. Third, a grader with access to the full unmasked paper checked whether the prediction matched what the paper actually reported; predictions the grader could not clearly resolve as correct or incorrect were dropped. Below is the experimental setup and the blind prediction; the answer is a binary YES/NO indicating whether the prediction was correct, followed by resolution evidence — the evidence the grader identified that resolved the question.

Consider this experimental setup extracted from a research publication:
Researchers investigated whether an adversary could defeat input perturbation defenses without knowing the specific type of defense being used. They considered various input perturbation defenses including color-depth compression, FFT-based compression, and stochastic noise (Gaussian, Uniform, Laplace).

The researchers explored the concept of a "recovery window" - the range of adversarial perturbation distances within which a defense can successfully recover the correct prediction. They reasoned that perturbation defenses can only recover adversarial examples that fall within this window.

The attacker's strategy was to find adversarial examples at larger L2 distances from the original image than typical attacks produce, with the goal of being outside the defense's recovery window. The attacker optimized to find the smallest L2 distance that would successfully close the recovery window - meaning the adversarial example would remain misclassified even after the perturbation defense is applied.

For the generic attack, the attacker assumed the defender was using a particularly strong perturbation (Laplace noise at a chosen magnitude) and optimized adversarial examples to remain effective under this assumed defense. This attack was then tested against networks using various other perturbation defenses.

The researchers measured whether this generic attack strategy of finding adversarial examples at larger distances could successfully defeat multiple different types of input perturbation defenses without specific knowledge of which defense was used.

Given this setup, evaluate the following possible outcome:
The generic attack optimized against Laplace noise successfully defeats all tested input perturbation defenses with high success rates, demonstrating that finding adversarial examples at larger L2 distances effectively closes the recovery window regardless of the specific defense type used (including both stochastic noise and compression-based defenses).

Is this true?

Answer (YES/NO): NO